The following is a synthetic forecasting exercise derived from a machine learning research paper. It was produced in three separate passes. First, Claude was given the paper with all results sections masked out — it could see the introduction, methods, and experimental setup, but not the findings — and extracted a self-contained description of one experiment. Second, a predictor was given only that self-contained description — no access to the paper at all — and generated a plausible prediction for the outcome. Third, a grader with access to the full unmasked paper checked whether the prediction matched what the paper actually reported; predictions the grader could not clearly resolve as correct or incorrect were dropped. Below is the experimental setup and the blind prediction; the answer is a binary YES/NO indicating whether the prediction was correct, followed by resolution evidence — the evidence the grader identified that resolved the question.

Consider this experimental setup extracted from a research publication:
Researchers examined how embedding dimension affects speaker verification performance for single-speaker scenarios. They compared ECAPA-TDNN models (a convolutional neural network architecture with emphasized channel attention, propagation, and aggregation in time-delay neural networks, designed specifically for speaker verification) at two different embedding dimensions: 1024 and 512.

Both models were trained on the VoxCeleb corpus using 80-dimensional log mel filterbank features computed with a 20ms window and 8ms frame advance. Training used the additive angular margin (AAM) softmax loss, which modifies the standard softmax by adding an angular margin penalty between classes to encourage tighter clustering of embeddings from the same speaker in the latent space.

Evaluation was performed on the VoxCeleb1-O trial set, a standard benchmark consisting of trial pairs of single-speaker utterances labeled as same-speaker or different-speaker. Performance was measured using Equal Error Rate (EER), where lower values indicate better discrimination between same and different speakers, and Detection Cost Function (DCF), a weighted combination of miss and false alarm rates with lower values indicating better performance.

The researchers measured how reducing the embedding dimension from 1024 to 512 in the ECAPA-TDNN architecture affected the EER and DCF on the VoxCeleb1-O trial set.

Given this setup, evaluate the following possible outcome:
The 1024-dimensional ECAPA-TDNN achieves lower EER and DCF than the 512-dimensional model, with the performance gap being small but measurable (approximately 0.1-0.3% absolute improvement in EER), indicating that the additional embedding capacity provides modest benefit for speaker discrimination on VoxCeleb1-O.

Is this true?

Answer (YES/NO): YES